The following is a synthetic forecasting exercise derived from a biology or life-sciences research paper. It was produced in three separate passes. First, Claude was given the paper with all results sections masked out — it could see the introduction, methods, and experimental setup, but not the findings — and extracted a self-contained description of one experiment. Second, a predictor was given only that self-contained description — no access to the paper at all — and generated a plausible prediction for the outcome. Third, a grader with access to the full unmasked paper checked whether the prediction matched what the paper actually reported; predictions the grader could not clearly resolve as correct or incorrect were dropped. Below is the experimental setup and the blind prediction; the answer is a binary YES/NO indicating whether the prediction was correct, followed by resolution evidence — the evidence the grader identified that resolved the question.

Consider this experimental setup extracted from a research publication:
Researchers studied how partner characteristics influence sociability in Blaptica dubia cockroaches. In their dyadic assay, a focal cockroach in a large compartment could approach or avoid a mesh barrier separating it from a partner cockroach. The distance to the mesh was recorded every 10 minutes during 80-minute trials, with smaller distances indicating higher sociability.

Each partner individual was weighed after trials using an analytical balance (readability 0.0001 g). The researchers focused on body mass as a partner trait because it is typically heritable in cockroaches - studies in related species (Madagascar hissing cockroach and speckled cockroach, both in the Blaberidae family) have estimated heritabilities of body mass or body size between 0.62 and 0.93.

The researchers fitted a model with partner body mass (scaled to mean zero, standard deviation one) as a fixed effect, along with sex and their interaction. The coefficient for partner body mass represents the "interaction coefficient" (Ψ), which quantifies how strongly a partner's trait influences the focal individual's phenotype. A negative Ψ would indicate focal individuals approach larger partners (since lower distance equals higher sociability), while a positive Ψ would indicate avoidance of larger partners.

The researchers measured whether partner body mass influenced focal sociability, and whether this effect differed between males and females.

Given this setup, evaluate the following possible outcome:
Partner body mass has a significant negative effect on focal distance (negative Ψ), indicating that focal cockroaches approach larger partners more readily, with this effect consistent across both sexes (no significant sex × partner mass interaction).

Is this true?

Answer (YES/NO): NO